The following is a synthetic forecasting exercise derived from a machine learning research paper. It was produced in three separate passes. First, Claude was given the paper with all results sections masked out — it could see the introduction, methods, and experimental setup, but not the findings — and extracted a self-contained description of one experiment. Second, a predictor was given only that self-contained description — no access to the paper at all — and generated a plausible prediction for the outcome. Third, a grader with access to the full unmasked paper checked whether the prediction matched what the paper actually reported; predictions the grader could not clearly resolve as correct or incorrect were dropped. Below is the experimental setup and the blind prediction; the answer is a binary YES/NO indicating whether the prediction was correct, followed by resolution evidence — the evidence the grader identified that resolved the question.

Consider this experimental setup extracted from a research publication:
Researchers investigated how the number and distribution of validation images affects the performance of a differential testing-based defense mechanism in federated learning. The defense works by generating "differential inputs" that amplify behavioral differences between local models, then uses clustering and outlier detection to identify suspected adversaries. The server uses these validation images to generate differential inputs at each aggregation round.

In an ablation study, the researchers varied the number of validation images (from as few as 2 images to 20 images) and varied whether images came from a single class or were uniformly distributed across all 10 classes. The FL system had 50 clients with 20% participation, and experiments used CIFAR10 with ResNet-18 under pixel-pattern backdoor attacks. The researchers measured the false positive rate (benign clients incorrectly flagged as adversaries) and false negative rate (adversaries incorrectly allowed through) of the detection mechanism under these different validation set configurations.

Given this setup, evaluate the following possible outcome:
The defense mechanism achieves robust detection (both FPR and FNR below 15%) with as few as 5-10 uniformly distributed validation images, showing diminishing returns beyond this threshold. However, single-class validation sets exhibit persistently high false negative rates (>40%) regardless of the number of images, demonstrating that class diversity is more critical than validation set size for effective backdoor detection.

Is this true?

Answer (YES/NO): NO